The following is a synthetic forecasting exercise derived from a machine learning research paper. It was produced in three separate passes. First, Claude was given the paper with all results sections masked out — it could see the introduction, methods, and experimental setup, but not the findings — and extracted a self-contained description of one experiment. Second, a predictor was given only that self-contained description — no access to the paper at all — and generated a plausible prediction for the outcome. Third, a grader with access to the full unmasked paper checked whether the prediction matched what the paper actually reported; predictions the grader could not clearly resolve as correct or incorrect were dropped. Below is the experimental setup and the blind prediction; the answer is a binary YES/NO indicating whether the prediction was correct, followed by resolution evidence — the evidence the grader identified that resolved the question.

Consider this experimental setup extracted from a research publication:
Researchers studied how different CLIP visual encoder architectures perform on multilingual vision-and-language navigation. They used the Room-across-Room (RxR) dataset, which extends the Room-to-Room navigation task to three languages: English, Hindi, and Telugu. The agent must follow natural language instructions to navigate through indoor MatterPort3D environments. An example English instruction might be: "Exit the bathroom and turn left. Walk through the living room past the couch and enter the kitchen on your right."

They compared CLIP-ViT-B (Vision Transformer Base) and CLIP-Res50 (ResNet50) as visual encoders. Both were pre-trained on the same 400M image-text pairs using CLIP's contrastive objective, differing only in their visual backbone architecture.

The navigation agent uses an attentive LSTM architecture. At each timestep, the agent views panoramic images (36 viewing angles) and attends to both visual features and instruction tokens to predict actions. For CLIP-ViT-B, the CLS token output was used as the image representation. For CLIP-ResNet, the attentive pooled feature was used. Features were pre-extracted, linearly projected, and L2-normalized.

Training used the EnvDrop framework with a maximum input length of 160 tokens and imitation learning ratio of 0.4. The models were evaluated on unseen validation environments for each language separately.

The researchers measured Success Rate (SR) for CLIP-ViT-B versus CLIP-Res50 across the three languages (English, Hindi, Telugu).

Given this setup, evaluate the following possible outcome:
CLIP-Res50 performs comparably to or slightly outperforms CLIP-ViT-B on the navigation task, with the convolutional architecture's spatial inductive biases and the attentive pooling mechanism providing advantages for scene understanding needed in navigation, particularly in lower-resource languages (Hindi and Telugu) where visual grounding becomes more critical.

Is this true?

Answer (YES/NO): NO